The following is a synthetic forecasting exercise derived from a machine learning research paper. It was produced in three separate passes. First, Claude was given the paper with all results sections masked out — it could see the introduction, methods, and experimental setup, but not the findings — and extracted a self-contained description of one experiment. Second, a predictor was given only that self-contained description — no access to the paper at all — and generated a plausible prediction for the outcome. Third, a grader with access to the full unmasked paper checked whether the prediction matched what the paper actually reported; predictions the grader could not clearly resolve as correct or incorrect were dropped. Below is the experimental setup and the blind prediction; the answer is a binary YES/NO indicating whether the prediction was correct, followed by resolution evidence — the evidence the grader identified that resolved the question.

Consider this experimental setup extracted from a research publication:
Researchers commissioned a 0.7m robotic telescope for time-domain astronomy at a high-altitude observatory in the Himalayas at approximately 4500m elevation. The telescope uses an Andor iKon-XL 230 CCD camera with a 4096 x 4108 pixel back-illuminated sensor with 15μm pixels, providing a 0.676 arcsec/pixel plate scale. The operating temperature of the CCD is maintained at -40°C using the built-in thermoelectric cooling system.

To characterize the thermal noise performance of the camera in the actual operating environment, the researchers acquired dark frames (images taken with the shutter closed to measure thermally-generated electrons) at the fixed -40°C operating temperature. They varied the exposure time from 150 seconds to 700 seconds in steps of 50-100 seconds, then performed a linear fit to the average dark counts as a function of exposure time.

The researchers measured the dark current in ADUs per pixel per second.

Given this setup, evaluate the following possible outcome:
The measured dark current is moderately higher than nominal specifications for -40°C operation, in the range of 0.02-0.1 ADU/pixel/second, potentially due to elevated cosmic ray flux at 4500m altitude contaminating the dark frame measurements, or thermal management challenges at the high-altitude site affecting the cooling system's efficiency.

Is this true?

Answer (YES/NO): NO